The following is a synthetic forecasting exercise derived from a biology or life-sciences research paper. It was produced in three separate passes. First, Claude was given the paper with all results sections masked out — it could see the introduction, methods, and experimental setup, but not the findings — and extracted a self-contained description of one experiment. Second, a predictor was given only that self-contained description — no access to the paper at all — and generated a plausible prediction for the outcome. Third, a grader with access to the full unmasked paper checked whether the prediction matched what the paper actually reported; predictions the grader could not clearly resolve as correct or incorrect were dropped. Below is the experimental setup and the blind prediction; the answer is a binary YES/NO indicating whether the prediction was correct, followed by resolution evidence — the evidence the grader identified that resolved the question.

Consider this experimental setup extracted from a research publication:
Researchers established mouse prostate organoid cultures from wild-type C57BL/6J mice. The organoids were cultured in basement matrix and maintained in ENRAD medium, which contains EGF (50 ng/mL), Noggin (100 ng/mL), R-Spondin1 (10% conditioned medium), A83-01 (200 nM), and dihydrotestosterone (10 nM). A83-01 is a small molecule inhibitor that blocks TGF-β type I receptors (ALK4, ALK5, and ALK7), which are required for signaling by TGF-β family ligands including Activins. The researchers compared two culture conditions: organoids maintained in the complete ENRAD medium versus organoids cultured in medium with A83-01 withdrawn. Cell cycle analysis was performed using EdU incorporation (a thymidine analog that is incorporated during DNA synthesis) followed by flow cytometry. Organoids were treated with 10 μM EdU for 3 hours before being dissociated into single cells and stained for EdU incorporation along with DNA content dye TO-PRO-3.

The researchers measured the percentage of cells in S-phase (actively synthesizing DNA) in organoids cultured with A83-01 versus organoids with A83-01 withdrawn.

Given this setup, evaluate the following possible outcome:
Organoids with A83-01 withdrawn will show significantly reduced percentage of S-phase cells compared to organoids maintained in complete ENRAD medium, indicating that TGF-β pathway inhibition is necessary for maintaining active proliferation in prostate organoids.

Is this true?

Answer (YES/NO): YES